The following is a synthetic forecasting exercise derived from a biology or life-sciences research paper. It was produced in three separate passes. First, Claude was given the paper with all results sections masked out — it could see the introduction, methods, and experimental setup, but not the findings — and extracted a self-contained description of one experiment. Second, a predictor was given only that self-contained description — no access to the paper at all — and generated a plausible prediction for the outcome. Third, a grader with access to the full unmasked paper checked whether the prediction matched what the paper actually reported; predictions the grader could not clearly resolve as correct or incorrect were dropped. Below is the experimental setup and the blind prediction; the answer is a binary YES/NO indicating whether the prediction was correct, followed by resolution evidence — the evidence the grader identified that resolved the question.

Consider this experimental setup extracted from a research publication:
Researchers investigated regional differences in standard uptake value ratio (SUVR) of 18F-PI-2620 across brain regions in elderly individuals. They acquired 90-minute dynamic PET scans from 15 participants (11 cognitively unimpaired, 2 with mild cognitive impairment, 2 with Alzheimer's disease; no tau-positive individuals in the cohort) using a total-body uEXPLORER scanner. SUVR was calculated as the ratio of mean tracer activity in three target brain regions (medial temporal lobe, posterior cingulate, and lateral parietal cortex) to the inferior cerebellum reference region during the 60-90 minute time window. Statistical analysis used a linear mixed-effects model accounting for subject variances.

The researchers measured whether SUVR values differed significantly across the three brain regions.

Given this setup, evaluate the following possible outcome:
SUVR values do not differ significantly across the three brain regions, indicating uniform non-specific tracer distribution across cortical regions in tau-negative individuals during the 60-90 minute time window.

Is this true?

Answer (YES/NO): NO